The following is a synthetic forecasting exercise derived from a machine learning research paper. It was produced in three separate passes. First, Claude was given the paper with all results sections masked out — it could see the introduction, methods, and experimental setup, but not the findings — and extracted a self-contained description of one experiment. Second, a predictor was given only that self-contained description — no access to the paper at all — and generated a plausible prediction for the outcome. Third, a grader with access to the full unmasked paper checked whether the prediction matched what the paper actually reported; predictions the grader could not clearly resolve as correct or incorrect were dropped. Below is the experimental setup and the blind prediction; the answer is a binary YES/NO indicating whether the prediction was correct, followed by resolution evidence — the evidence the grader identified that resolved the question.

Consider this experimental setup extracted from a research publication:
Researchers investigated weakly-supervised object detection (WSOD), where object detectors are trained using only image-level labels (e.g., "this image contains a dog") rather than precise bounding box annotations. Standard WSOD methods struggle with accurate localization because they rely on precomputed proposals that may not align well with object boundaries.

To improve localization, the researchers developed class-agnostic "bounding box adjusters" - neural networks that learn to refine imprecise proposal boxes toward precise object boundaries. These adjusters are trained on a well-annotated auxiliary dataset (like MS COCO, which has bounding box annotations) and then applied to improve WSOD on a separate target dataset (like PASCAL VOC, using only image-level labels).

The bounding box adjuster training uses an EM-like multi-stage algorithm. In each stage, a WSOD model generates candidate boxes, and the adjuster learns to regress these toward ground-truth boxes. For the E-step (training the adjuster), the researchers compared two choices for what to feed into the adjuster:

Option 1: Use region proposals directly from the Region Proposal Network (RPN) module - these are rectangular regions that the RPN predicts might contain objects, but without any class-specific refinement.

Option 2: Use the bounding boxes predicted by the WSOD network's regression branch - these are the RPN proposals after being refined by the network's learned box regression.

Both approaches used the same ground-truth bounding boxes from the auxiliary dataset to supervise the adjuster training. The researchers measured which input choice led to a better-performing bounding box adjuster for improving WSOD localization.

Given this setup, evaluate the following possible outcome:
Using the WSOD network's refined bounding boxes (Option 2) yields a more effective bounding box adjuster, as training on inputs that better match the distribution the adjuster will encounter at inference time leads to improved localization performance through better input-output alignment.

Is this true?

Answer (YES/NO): NO